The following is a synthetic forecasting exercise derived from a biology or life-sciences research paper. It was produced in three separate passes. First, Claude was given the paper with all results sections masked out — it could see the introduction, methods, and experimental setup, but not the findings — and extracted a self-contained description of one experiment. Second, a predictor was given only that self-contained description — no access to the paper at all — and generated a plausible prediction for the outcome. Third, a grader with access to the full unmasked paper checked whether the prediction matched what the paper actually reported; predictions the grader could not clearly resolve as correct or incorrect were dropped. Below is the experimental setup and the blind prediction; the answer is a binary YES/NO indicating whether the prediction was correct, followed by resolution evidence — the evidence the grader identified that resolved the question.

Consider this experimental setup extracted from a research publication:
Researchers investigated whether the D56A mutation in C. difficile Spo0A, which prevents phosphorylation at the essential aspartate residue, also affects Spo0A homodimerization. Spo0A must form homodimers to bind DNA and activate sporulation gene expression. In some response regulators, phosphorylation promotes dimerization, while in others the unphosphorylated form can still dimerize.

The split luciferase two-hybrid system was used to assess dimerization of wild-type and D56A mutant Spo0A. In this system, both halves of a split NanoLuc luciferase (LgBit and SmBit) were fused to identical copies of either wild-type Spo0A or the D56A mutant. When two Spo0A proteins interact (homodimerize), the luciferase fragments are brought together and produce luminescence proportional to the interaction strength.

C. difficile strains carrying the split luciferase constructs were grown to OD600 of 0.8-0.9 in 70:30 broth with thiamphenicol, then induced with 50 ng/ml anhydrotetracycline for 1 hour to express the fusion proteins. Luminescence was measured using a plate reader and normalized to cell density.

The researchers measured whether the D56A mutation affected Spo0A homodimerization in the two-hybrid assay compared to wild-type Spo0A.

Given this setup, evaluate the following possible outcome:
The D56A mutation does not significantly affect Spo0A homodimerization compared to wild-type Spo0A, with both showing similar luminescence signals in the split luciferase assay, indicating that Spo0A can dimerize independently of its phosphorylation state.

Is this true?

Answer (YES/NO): NO